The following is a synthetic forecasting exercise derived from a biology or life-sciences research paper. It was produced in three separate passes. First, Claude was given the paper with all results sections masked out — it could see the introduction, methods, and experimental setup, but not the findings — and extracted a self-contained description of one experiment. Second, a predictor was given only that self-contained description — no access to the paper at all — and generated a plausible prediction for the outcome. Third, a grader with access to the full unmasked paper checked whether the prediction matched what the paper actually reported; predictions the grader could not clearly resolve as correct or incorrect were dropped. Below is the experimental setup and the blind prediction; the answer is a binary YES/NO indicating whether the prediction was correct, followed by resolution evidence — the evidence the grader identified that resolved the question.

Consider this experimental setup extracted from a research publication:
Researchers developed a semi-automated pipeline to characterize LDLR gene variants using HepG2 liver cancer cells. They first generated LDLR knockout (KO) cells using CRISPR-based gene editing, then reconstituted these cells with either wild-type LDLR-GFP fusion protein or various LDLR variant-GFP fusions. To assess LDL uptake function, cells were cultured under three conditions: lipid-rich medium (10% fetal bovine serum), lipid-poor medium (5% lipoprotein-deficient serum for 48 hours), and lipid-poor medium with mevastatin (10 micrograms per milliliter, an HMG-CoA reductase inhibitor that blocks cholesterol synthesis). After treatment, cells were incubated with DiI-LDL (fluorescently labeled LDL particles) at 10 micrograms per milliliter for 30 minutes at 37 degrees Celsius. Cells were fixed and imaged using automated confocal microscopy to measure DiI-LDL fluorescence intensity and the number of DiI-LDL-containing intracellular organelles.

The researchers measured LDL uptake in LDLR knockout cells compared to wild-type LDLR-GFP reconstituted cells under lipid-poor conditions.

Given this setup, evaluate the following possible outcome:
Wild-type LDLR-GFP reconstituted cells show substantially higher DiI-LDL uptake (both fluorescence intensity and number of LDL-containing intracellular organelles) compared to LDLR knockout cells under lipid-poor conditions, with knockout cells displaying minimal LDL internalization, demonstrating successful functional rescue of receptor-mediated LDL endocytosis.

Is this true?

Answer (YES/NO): YES